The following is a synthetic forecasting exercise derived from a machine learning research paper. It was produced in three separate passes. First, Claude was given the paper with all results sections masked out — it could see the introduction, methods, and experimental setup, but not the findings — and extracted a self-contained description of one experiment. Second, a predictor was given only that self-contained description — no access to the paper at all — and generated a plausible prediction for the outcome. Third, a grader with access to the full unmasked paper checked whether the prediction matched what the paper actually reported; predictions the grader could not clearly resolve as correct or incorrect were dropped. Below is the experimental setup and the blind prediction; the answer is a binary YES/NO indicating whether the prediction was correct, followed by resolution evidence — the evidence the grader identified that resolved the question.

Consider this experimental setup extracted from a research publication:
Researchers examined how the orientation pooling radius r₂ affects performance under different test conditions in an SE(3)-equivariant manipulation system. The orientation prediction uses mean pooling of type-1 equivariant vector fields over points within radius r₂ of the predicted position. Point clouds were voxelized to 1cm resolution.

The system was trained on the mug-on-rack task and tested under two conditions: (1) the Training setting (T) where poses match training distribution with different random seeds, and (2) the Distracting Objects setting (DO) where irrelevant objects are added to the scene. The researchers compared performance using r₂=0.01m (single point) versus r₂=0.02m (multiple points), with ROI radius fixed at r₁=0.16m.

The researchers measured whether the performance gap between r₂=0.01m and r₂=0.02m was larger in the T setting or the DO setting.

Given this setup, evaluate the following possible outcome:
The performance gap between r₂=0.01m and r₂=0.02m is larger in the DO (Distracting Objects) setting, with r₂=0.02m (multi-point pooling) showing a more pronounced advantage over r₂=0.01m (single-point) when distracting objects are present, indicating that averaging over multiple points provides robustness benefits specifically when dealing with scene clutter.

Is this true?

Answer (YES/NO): YES